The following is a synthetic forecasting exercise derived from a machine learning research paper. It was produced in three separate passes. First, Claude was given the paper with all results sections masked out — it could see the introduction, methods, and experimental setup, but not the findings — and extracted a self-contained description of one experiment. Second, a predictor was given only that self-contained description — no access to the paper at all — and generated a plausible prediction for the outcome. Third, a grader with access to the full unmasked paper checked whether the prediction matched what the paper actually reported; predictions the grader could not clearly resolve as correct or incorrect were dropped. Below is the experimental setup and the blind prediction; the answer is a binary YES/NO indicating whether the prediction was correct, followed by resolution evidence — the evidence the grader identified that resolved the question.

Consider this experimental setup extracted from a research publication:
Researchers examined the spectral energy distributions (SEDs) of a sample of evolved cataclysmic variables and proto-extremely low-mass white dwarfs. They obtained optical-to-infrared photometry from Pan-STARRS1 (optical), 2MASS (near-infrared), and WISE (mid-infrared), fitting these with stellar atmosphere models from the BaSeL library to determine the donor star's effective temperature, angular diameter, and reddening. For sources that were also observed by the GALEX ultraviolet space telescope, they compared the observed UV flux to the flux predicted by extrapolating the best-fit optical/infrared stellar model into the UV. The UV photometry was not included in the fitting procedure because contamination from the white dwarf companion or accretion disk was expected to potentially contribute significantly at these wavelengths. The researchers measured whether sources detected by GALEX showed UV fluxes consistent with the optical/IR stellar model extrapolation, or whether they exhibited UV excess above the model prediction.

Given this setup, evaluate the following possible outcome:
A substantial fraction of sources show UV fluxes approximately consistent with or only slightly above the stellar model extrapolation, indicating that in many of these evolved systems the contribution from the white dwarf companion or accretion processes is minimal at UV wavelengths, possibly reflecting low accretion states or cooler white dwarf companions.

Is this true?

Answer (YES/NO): NO